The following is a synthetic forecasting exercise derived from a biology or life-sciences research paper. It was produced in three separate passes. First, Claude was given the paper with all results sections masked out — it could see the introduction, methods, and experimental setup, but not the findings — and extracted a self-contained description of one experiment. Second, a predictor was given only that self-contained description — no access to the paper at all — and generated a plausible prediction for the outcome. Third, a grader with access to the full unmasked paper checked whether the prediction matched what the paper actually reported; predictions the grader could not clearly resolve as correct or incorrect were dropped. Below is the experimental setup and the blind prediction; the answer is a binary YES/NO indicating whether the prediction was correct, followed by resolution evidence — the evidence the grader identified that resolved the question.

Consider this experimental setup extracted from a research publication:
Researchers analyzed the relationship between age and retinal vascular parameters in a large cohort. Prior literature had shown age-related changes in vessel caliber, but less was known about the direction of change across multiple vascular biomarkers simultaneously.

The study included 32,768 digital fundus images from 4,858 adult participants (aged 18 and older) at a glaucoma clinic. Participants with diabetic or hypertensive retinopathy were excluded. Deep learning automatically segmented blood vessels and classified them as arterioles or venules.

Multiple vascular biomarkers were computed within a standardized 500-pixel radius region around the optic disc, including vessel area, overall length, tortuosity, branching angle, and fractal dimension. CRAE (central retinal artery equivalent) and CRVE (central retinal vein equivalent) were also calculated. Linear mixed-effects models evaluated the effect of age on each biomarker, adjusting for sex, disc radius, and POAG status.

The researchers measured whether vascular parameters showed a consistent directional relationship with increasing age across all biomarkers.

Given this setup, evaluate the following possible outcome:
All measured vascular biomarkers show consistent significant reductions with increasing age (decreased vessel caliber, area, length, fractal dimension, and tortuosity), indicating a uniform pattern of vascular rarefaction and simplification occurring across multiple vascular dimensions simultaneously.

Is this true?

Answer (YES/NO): NO